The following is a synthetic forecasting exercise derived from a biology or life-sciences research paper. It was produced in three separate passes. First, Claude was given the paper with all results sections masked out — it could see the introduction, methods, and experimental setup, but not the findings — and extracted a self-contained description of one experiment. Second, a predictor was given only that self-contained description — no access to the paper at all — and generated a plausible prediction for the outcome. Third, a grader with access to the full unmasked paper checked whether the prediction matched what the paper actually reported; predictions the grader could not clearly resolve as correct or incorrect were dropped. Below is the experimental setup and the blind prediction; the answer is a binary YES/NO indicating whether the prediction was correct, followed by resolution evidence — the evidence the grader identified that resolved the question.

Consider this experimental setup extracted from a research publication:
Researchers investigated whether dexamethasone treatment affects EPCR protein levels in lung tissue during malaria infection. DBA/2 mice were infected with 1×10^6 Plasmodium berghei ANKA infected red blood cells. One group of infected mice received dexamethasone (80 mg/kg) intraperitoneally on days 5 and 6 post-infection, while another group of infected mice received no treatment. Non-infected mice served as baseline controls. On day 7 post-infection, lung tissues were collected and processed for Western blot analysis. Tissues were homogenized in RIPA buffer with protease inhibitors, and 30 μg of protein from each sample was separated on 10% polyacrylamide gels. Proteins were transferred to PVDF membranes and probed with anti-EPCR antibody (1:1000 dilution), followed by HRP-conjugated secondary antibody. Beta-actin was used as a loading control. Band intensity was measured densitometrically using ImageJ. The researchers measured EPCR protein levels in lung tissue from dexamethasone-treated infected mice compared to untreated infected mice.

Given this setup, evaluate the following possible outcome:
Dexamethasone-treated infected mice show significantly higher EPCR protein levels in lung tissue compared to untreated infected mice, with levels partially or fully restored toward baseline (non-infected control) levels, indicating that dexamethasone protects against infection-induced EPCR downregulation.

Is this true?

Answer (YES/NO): NO